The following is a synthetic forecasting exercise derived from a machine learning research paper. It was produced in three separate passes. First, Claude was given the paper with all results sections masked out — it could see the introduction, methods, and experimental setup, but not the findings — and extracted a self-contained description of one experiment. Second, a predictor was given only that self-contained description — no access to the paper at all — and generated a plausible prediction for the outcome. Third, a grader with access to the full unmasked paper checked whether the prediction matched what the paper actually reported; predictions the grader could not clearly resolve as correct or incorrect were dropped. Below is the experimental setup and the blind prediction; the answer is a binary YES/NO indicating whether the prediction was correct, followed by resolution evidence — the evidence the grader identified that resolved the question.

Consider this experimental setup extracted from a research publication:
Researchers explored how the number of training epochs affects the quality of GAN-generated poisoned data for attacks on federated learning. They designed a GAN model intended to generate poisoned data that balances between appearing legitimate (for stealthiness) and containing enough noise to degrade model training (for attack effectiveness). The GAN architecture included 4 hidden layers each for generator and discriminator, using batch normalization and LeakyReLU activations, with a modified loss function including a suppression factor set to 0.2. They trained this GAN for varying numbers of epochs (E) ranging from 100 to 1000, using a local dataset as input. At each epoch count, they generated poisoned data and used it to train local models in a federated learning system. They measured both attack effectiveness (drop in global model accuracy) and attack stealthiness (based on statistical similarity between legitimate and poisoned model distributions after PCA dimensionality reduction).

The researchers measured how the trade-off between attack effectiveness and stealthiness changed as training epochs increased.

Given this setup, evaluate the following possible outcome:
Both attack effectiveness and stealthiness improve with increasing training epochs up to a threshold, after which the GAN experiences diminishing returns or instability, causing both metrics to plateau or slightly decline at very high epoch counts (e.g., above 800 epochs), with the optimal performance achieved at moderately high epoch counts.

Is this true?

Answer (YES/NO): NO